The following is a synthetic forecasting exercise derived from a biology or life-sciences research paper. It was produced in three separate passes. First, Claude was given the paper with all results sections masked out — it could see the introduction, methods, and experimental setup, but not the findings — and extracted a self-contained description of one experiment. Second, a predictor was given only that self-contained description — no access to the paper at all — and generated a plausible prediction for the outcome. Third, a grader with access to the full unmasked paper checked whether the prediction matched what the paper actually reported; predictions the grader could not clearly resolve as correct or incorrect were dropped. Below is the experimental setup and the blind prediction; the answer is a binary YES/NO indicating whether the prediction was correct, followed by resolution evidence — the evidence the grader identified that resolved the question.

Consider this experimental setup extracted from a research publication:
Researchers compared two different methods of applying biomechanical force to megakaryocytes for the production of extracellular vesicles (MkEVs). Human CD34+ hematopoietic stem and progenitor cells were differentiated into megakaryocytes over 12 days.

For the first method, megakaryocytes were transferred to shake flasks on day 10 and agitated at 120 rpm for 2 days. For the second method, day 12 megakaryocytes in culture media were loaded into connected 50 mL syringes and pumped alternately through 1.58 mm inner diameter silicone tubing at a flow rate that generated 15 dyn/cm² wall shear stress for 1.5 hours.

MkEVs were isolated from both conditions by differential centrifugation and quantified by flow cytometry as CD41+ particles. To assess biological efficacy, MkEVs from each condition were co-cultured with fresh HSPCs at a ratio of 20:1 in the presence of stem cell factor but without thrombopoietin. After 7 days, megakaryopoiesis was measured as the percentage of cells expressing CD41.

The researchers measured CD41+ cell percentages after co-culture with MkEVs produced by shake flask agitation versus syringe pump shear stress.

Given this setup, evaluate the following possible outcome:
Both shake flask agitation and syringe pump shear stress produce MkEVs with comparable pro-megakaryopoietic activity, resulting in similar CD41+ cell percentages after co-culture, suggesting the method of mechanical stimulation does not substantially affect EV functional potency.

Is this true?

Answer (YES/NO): NO